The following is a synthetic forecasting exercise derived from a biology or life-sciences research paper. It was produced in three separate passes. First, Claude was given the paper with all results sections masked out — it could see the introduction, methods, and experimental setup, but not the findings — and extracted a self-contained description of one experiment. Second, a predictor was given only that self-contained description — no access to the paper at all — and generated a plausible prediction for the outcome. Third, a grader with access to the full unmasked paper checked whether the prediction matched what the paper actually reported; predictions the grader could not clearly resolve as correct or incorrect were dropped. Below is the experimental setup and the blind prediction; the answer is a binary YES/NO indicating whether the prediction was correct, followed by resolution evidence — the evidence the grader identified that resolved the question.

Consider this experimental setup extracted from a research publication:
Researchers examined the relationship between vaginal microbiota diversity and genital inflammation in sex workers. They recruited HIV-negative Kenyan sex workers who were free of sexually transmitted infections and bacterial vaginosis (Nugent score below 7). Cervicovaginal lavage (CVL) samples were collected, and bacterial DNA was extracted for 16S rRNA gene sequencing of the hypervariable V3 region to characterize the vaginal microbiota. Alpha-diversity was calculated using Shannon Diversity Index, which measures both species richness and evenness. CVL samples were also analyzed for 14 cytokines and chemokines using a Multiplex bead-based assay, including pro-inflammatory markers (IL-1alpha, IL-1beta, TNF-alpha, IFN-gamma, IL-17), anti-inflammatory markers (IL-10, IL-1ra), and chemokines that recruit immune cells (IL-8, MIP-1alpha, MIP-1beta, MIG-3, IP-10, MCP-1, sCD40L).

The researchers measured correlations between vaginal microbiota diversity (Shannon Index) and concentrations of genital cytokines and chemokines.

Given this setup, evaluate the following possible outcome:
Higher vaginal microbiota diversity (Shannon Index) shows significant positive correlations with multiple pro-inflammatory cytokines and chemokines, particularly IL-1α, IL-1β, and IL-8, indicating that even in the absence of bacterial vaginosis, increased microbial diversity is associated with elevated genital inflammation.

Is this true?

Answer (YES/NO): NO